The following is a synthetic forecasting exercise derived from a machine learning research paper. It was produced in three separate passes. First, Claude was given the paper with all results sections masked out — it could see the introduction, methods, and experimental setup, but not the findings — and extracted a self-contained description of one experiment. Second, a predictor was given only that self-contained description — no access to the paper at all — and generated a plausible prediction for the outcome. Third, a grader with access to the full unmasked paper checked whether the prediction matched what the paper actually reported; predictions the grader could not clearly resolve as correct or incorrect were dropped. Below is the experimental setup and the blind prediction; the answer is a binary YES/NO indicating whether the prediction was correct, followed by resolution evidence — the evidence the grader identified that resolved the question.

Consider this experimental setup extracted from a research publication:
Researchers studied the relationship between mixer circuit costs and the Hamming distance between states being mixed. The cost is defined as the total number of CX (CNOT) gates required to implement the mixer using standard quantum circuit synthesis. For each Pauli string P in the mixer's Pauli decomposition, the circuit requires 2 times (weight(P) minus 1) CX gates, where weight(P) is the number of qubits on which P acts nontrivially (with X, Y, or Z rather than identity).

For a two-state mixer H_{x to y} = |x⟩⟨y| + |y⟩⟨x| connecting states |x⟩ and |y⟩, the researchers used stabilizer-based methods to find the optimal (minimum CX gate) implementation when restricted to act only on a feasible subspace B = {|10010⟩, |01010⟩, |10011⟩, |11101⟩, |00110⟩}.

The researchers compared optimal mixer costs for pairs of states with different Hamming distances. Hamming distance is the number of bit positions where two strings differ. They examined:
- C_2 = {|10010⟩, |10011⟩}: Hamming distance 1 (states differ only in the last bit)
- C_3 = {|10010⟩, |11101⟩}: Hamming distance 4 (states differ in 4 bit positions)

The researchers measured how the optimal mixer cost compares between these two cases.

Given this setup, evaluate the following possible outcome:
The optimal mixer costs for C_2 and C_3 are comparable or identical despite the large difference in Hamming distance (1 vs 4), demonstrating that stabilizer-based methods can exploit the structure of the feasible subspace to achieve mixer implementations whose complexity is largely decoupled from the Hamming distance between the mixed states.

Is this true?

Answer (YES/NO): NO